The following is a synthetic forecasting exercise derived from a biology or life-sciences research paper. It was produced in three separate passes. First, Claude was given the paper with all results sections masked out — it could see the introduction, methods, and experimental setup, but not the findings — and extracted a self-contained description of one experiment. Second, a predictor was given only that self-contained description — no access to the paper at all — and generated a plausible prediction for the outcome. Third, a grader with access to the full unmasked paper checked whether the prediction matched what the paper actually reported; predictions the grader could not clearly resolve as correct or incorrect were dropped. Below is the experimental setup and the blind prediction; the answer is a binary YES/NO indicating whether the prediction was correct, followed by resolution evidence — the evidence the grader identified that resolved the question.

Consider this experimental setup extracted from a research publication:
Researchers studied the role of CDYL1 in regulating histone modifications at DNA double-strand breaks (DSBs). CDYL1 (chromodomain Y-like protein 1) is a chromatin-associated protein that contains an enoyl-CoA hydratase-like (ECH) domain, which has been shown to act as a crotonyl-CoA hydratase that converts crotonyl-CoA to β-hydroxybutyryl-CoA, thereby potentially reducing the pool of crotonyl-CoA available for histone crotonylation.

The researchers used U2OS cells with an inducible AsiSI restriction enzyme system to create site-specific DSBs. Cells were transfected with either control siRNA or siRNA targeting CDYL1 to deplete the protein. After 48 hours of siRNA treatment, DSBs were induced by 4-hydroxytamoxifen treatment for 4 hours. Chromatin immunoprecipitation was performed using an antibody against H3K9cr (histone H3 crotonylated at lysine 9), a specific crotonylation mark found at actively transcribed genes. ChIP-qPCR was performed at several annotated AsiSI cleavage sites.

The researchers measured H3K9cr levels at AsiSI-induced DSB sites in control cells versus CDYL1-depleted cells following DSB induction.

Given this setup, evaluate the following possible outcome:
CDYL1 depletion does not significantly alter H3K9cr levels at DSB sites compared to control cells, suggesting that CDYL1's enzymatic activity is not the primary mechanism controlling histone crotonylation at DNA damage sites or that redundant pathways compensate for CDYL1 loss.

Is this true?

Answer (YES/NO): NO